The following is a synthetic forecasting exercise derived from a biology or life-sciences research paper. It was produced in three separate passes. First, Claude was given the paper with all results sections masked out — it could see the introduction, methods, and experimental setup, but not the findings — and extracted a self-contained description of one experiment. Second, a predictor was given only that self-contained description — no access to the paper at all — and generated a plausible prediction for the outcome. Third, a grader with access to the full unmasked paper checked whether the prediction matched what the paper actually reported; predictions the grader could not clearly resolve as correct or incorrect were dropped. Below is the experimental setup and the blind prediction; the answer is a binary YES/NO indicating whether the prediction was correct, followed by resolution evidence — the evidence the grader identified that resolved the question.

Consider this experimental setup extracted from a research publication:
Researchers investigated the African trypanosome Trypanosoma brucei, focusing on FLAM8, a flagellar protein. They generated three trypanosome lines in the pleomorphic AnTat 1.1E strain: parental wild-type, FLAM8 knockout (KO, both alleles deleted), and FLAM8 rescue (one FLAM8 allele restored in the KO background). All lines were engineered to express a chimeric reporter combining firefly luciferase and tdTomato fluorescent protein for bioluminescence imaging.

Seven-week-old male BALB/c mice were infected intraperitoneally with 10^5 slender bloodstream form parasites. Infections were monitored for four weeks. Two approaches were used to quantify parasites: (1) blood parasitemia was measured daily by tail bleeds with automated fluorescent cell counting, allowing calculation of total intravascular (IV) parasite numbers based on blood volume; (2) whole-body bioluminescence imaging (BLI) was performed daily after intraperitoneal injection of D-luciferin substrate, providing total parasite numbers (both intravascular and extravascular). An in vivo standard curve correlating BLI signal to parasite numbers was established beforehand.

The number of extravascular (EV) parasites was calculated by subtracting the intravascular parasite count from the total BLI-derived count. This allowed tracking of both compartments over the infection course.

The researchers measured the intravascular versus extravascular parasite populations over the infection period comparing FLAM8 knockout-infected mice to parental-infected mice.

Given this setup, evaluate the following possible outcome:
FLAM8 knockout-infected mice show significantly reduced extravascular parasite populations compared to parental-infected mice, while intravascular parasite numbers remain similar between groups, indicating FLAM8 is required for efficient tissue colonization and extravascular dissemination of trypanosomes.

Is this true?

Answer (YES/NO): NO